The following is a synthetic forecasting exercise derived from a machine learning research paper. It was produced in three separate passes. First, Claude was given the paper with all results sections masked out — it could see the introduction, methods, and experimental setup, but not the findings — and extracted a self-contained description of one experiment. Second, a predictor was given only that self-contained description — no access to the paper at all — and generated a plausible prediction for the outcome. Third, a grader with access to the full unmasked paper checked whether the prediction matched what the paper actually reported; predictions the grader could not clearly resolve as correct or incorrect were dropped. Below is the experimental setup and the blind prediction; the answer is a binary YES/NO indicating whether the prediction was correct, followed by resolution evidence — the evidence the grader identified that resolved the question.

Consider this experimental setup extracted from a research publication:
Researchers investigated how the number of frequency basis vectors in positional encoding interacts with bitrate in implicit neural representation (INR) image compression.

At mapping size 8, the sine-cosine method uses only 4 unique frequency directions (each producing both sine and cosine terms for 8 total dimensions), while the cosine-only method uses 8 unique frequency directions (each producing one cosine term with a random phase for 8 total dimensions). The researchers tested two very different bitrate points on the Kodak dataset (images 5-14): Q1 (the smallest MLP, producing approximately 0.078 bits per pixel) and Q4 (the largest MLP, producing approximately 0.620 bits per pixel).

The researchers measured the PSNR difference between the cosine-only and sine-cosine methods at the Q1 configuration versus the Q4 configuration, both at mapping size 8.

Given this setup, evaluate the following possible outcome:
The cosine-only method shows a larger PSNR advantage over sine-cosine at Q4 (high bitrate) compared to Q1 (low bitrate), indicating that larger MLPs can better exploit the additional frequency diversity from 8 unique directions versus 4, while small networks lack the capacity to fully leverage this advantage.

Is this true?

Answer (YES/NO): YES